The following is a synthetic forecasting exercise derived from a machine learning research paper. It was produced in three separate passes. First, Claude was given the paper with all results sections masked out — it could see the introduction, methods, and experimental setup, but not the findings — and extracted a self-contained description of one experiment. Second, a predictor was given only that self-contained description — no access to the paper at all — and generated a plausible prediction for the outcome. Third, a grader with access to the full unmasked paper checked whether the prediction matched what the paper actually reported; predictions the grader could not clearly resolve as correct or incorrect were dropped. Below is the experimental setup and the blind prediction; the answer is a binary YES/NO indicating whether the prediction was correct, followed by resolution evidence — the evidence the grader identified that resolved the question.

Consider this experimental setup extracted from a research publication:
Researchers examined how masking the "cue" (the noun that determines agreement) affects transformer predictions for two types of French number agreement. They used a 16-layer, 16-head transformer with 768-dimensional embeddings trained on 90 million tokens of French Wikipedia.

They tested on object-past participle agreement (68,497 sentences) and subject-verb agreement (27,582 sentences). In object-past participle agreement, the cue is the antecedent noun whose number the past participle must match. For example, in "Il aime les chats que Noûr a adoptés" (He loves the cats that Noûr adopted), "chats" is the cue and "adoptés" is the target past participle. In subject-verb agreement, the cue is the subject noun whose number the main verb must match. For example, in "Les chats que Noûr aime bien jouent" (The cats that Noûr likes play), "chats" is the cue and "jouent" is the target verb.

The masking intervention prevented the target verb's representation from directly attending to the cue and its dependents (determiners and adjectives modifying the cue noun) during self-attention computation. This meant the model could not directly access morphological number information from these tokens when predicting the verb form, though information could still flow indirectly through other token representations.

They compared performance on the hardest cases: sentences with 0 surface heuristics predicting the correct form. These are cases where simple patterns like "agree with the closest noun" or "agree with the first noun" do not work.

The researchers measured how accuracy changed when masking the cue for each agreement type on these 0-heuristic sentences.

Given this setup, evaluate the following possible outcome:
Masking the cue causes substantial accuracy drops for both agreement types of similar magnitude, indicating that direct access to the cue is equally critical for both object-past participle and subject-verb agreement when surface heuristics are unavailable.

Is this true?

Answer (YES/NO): NO